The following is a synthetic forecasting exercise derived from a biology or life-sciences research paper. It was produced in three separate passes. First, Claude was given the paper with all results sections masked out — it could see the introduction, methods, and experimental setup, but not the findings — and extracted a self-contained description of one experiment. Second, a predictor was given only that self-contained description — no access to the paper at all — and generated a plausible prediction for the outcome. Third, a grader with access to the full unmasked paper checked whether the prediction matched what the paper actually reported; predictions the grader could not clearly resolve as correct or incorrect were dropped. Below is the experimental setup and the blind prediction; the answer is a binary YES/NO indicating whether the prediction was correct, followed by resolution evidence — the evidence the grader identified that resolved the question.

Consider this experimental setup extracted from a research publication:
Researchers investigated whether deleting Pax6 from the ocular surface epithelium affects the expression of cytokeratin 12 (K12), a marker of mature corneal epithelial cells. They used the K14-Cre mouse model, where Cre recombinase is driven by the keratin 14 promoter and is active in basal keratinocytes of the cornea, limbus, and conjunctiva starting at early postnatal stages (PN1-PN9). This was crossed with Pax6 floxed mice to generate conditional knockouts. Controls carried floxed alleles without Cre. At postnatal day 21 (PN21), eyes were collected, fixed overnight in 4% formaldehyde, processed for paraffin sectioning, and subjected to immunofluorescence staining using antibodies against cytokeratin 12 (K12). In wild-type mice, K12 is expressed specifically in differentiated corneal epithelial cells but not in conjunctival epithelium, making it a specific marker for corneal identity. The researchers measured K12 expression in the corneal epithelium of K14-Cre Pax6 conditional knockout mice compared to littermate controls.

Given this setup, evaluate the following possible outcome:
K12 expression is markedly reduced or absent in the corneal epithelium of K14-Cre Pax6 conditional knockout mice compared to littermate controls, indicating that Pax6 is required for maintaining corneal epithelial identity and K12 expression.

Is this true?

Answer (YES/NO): YES